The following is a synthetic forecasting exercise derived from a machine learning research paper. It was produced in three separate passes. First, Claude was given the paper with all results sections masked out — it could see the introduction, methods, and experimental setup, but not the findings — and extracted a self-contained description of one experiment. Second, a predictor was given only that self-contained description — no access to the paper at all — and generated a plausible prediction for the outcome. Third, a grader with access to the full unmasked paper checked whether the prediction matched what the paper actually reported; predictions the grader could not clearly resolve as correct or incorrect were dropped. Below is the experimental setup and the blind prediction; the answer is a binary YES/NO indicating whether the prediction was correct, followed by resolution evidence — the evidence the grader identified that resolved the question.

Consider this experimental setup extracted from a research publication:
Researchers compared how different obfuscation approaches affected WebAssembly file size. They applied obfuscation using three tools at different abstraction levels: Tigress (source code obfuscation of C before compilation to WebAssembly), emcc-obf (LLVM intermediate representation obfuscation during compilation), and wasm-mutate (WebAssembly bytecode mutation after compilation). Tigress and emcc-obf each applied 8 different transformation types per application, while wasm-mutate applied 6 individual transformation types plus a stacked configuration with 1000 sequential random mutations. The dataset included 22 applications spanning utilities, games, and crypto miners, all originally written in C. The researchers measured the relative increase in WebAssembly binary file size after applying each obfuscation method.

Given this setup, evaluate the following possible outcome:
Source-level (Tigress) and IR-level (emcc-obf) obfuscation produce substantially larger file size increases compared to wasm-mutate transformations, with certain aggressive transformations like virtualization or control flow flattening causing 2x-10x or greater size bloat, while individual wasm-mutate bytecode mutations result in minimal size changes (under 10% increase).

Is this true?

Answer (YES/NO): NO